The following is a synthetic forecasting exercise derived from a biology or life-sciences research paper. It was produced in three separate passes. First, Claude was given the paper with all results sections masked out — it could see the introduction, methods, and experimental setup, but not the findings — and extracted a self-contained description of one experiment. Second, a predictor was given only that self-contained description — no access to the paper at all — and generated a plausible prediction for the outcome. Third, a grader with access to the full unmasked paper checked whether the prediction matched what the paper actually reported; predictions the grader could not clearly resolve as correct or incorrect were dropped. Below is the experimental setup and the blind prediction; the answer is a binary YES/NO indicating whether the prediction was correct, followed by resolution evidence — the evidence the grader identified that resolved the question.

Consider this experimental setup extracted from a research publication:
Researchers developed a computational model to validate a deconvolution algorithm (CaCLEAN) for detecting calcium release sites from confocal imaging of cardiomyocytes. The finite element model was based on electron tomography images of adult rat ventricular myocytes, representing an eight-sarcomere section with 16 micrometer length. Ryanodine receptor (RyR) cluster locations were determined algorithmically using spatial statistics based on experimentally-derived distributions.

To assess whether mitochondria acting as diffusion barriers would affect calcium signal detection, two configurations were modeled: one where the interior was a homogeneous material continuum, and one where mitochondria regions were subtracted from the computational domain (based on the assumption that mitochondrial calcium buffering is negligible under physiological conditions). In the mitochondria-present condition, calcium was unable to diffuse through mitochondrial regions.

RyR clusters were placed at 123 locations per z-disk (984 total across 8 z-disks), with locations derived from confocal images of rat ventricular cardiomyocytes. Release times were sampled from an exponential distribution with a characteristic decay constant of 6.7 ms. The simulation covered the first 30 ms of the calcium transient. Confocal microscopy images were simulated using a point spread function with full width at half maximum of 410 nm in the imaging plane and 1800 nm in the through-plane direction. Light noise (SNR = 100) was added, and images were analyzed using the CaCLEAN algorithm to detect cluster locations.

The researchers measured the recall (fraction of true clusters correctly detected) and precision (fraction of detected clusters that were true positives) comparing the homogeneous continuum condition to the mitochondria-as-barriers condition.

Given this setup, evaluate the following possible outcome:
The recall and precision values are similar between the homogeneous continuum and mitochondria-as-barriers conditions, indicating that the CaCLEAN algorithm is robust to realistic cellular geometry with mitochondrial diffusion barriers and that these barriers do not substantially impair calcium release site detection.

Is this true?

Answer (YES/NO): YES